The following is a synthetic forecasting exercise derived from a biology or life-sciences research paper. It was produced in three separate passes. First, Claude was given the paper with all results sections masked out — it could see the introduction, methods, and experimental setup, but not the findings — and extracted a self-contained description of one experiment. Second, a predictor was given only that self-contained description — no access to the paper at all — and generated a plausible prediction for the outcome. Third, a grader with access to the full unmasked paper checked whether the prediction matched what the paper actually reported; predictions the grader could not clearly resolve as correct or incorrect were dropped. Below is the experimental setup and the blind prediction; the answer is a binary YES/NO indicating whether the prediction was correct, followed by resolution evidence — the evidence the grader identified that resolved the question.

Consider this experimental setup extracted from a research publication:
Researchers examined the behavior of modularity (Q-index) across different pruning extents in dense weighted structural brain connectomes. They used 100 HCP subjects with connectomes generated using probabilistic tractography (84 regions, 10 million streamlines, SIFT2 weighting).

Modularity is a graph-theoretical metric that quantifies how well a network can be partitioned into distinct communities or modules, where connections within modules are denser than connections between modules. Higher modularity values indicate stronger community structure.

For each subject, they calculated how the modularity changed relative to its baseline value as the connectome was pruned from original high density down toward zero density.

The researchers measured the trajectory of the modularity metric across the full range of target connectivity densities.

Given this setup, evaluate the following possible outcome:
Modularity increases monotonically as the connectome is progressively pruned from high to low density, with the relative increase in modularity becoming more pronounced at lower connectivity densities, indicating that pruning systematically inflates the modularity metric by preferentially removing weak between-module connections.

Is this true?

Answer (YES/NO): NO